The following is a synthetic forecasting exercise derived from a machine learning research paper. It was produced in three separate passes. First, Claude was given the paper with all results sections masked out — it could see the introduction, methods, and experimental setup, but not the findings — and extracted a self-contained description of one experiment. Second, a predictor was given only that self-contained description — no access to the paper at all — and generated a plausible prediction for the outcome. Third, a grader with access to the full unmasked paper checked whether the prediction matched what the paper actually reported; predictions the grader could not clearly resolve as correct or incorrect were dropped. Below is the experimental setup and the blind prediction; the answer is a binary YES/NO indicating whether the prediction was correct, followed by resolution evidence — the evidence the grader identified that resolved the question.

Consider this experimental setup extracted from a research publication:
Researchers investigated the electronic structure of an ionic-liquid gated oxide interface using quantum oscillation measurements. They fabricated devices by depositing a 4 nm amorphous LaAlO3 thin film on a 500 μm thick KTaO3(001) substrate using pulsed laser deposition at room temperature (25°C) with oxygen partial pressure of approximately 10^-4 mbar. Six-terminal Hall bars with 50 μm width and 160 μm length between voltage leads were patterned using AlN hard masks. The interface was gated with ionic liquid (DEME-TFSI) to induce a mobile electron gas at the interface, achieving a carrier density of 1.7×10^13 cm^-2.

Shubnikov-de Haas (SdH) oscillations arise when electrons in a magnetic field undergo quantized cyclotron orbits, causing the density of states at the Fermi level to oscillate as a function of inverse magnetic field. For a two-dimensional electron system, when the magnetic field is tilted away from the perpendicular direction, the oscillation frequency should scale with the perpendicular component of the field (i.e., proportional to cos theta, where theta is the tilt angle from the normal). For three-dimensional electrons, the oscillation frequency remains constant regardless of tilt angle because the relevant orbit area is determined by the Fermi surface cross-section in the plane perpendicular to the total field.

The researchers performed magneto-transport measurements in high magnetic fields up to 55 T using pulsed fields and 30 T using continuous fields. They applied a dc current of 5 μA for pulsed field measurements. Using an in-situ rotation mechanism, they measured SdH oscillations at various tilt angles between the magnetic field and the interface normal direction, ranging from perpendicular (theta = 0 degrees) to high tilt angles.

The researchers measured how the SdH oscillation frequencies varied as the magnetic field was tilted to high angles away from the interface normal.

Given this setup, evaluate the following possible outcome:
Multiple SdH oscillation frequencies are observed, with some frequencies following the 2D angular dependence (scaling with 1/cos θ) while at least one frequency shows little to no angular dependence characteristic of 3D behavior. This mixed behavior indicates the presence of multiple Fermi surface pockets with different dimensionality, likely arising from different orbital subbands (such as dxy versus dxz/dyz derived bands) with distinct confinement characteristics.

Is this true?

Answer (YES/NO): YES